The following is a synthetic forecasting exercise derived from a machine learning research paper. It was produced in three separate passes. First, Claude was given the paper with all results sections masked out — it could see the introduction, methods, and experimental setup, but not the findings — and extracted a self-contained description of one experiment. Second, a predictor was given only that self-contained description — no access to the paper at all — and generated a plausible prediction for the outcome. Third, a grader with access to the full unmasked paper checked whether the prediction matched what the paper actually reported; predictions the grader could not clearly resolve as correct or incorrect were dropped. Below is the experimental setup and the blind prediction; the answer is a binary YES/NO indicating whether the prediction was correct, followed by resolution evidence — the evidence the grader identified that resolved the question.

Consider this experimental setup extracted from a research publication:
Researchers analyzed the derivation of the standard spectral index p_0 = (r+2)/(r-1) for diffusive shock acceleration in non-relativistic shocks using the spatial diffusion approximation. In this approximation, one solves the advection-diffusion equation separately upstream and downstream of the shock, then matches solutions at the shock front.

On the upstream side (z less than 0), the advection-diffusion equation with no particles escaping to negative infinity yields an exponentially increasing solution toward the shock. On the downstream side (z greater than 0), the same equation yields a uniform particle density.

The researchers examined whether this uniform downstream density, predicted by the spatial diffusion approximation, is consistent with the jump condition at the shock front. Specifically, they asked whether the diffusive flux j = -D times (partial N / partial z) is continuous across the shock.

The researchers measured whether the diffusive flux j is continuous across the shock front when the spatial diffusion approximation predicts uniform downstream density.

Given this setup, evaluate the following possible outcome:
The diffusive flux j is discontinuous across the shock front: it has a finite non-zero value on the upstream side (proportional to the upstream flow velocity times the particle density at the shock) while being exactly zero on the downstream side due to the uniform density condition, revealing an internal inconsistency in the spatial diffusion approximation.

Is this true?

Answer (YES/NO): YES